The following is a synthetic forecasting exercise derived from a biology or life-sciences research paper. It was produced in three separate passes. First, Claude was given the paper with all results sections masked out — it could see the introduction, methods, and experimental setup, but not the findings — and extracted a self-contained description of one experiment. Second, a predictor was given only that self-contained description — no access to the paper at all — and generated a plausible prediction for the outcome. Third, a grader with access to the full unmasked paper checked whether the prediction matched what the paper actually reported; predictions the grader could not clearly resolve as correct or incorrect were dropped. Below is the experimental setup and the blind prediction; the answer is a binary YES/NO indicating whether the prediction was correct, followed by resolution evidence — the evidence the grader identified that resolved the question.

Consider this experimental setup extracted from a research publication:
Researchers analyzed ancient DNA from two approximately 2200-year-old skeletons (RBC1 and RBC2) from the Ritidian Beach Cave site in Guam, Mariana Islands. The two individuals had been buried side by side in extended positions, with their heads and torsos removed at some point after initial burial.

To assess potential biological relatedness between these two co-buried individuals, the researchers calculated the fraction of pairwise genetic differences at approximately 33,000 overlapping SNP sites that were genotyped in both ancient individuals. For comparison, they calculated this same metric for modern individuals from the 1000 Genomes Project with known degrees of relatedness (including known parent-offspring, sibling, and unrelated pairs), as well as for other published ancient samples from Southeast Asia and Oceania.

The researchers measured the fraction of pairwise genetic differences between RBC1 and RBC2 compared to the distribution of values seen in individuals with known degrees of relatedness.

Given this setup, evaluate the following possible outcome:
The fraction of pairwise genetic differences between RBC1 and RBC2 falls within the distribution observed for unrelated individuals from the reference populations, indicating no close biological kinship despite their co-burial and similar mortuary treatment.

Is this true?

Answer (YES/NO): NO